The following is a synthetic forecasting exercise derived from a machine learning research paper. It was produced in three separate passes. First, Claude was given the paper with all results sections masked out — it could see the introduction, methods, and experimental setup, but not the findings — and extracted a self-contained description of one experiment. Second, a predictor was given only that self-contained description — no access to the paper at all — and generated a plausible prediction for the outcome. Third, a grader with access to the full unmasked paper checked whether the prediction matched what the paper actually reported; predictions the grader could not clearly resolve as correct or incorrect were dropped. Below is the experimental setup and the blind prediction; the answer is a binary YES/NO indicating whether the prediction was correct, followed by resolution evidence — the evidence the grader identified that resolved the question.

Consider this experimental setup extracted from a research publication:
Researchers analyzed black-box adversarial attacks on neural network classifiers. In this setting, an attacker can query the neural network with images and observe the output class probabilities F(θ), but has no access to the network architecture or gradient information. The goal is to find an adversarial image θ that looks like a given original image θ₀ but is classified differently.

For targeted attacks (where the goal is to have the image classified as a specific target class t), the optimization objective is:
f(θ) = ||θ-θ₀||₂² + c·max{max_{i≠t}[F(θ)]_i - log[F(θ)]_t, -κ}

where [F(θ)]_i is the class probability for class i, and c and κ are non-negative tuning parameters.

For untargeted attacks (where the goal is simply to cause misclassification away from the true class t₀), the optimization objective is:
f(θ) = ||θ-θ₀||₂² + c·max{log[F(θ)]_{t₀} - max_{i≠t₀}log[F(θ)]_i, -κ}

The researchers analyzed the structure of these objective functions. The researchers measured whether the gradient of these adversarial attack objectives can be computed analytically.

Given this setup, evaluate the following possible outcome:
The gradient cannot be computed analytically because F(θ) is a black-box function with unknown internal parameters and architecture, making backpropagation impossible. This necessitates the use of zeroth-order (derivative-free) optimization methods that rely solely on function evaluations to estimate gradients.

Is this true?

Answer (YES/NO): YES